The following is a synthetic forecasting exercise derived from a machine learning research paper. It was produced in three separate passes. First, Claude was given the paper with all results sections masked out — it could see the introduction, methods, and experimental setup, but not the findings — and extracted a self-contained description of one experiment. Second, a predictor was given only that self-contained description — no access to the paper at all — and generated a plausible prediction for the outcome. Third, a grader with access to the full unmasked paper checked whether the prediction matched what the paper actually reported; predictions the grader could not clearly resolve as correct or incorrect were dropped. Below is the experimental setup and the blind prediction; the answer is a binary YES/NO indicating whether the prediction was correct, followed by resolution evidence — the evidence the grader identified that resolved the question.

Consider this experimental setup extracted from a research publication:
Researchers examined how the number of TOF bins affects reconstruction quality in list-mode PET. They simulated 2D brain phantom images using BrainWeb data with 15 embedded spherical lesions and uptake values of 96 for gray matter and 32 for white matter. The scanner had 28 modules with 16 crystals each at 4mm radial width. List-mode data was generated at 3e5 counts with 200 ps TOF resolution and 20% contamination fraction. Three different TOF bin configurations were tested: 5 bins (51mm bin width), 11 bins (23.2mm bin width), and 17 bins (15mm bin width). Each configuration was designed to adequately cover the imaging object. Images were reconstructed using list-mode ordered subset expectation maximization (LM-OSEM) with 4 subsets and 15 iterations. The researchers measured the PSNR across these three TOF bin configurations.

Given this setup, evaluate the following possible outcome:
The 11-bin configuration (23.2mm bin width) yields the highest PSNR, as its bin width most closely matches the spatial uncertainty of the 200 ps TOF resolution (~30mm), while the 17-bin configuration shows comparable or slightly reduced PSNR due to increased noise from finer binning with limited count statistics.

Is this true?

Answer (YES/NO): NO